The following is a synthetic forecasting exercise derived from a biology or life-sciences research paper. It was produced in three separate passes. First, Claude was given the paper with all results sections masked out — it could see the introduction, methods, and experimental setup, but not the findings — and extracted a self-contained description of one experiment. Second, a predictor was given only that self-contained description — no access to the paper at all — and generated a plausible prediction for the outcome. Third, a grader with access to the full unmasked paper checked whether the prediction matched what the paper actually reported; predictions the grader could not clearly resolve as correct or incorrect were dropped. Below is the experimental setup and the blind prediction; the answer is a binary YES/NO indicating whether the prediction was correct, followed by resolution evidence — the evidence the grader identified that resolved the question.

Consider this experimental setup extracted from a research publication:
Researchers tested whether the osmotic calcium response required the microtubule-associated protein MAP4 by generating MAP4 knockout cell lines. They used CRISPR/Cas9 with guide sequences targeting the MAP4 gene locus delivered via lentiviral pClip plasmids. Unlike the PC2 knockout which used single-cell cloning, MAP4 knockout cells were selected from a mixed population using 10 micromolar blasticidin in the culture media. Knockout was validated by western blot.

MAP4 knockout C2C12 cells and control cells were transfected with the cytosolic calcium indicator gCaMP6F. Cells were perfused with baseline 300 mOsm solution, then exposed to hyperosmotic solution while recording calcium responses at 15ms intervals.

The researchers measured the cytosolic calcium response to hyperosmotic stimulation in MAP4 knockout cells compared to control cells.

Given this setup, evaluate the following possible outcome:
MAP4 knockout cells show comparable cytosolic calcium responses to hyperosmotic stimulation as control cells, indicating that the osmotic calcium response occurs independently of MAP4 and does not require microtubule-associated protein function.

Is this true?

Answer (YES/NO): NO